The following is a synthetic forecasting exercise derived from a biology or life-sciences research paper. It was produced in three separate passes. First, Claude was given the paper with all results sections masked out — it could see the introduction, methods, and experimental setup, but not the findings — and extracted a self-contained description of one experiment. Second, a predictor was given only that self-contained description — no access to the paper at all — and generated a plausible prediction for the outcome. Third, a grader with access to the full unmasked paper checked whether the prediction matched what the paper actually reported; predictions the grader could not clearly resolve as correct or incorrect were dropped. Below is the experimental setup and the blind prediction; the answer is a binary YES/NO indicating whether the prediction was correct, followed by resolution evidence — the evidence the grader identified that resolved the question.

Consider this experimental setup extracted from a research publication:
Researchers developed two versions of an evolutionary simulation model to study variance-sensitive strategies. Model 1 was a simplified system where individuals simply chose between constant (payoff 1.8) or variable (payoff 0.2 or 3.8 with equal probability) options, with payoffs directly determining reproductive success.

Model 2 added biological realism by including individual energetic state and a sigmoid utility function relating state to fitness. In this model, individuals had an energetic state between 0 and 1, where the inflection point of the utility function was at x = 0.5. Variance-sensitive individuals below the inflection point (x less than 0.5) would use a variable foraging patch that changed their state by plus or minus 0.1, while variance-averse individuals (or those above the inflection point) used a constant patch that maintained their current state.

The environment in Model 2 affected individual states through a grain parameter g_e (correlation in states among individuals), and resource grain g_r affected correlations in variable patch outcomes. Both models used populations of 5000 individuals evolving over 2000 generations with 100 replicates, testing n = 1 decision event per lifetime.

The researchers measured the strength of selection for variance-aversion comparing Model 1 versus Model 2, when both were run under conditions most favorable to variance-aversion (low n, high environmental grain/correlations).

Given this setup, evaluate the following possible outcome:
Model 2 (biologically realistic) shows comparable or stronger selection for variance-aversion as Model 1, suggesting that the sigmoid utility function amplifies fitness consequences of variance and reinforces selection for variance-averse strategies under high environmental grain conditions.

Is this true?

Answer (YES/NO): NO